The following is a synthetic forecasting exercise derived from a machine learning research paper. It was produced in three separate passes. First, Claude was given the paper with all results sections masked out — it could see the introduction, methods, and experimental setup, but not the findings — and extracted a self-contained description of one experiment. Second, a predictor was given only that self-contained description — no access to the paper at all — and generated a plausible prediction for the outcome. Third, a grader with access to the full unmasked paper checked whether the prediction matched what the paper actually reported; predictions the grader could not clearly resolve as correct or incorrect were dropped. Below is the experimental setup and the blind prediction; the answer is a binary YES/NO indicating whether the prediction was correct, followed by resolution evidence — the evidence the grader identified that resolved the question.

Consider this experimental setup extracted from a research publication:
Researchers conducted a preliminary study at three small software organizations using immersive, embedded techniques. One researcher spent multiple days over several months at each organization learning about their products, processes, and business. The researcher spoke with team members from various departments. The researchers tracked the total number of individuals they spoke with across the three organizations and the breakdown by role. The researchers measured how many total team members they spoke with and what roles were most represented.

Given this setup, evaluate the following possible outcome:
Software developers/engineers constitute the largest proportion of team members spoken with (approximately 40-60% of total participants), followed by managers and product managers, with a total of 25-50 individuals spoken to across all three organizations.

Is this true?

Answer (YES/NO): YES